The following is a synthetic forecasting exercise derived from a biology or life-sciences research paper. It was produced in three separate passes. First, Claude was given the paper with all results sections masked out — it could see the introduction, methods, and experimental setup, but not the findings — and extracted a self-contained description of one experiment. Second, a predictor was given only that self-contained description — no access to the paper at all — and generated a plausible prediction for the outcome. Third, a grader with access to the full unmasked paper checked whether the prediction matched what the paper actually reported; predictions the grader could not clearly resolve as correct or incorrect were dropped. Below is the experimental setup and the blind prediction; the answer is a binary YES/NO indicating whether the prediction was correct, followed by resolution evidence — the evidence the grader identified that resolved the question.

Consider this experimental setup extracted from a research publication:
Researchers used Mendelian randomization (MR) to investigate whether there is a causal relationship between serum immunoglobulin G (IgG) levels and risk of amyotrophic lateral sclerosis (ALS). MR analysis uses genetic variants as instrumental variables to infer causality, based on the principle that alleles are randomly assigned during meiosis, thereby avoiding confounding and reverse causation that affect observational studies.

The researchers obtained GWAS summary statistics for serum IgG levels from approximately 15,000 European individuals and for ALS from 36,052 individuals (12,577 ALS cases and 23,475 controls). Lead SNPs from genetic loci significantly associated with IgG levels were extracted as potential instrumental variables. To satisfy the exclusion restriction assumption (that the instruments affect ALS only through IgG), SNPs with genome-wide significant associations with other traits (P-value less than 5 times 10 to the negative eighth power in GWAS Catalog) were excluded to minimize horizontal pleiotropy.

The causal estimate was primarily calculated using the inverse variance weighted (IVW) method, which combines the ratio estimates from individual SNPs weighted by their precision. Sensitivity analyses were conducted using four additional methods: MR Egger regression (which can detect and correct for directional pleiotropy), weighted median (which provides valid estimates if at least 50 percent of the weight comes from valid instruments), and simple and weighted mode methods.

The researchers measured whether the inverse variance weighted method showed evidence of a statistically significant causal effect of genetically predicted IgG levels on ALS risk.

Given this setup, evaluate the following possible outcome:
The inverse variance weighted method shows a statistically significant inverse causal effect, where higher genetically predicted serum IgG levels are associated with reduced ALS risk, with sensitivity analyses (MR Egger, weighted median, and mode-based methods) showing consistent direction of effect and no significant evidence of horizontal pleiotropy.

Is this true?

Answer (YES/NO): NO